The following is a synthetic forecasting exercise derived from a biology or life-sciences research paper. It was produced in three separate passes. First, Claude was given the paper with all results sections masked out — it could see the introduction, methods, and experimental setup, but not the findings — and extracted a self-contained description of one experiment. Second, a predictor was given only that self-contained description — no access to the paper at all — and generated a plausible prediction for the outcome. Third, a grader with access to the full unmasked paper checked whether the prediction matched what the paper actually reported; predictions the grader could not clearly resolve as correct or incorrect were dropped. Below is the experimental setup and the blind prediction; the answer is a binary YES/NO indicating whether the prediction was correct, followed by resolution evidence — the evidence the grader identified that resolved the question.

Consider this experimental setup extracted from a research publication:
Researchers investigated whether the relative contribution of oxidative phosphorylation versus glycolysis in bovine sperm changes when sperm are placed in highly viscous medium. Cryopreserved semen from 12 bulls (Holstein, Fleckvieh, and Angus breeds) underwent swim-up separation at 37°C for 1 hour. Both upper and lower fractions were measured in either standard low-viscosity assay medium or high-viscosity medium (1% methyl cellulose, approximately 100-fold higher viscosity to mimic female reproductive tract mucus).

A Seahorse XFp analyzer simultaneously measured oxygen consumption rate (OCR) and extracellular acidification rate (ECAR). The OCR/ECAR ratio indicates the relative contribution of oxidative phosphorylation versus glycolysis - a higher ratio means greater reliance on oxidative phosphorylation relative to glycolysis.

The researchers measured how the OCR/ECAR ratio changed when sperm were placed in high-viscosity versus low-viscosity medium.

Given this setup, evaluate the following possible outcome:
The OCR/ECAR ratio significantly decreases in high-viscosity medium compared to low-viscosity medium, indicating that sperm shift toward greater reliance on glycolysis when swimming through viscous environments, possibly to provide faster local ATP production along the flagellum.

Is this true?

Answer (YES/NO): NO